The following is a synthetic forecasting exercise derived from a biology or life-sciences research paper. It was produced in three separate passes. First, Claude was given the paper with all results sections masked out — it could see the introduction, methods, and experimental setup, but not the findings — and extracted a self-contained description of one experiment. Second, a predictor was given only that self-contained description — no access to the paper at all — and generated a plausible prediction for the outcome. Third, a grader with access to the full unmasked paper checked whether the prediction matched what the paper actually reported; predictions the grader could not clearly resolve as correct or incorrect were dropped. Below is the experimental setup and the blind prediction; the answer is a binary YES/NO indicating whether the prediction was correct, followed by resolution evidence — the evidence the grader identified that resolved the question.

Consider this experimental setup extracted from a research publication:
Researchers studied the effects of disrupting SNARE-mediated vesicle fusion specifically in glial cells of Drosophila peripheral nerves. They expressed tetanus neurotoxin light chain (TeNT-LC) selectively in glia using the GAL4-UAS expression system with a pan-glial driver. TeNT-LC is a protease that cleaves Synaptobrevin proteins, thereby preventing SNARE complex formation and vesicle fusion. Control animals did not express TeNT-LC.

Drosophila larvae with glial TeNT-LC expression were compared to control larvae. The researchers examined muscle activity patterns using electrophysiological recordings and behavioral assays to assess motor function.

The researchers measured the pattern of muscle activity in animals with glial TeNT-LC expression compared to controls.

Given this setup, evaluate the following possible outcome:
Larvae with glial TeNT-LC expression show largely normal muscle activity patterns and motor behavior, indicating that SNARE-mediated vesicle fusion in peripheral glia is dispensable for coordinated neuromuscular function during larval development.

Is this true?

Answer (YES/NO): NO